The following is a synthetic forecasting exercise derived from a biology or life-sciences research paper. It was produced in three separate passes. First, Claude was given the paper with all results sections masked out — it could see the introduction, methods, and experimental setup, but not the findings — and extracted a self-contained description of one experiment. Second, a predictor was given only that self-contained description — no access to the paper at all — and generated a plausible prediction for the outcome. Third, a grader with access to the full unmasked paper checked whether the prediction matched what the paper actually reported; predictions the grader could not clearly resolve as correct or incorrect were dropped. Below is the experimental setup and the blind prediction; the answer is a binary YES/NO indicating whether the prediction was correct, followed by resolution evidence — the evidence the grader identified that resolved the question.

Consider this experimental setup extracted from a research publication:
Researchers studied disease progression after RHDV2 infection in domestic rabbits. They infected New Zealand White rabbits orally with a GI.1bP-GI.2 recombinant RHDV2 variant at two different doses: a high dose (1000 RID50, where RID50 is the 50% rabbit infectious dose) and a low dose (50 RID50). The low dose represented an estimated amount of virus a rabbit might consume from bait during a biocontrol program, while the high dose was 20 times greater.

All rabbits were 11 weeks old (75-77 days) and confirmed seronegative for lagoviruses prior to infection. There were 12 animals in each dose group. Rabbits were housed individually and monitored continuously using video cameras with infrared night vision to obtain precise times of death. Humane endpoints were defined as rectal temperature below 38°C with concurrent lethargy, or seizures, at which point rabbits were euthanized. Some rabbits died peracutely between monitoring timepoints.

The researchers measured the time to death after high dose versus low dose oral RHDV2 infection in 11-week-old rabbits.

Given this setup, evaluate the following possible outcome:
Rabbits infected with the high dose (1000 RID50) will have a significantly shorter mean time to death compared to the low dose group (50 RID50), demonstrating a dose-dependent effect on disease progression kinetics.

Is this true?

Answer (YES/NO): YES